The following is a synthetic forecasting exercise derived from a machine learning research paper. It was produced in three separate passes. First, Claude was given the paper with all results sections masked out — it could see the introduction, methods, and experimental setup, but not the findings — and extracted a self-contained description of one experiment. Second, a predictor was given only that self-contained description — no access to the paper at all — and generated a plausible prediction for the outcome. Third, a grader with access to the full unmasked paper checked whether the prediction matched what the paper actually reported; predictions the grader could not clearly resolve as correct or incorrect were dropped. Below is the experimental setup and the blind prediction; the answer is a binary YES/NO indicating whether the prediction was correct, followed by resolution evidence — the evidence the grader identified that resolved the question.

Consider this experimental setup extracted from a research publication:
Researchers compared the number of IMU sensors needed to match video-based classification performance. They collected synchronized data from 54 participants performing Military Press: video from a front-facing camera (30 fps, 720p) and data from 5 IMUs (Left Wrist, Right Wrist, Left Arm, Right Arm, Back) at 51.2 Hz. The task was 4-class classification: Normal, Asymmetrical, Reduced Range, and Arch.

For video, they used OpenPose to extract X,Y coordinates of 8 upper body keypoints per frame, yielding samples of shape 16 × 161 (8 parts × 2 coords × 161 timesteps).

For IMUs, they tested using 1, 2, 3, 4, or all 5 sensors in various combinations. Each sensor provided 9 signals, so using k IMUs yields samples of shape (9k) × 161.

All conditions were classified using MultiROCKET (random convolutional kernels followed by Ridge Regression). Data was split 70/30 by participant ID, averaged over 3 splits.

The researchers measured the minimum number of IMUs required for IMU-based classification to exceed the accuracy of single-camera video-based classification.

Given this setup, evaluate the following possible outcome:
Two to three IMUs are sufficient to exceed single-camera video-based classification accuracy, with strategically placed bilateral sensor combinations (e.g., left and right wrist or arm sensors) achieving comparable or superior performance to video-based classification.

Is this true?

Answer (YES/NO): NO